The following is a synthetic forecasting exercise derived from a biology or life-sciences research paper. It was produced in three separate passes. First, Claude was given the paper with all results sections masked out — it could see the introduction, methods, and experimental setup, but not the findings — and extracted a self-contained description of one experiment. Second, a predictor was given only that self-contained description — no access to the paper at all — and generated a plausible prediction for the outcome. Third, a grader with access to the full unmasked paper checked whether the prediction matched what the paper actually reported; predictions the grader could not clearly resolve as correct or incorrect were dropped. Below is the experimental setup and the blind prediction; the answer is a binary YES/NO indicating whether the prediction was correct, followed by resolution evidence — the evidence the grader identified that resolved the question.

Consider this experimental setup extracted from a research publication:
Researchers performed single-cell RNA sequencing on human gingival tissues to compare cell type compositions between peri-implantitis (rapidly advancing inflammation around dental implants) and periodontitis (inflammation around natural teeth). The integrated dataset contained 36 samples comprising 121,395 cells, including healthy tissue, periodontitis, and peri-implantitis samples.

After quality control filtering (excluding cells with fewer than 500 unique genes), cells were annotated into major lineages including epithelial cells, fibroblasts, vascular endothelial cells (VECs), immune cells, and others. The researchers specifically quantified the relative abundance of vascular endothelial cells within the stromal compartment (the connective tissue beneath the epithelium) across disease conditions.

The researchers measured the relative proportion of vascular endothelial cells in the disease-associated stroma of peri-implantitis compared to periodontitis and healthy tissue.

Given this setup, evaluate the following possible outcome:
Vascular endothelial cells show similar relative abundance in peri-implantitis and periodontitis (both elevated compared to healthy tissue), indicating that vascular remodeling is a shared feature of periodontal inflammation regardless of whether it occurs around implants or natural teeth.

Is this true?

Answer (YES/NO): NO